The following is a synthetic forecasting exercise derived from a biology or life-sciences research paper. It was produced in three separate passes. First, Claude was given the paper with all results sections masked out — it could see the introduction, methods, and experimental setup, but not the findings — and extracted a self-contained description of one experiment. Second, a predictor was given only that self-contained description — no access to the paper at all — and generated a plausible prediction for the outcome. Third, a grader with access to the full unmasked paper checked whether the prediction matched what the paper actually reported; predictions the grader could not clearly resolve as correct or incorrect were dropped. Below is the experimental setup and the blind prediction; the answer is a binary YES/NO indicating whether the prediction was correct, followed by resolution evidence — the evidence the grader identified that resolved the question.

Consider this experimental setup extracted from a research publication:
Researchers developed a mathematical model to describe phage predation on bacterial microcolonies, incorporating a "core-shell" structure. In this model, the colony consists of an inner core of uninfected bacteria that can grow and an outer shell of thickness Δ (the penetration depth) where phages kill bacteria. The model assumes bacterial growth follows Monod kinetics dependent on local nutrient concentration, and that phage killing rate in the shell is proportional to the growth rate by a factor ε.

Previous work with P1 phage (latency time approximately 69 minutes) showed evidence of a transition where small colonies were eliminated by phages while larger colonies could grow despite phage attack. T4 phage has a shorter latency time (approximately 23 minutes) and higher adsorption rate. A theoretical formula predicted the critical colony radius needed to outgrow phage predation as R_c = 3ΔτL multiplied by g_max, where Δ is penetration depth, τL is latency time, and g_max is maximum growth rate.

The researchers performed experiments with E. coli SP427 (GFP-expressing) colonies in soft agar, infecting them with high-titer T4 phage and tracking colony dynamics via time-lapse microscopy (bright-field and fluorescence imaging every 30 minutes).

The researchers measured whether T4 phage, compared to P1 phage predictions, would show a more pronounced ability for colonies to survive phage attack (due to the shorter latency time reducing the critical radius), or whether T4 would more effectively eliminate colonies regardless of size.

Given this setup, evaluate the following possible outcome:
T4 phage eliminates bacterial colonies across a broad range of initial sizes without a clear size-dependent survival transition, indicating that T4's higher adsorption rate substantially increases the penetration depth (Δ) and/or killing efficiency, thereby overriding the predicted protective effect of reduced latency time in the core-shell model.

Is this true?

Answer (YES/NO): YES